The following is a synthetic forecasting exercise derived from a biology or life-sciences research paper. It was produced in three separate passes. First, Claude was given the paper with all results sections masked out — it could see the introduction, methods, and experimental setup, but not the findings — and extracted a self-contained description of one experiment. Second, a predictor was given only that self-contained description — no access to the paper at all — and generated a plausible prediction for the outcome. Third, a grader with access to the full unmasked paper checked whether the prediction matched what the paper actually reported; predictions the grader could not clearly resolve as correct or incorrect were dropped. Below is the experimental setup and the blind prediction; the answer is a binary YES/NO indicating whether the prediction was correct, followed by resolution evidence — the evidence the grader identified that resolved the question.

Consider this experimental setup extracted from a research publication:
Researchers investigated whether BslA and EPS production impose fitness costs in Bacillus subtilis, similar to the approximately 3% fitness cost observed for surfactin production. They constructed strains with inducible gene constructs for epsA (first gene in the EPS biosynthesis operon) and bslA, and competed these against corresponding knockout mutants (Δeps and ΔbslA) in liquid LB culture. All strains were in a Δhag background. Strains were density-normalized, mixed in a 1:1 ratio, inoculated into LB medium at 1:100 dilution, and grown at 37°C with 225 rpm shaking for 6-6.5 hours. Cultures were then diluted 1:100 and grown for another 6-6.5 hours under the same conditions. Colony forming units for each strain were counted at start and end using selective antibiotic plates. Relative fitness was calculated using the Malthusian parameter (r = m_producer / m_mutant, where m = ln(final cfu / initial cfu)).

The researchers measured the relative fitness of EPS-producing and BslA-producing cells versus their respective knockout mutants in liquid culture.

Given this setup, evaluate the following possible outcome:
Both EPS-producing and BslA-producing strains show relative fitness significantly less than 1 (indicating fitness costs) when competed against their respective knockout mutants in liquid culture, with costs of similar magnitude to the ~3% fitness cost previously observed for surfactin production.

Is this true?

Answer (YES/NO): NO